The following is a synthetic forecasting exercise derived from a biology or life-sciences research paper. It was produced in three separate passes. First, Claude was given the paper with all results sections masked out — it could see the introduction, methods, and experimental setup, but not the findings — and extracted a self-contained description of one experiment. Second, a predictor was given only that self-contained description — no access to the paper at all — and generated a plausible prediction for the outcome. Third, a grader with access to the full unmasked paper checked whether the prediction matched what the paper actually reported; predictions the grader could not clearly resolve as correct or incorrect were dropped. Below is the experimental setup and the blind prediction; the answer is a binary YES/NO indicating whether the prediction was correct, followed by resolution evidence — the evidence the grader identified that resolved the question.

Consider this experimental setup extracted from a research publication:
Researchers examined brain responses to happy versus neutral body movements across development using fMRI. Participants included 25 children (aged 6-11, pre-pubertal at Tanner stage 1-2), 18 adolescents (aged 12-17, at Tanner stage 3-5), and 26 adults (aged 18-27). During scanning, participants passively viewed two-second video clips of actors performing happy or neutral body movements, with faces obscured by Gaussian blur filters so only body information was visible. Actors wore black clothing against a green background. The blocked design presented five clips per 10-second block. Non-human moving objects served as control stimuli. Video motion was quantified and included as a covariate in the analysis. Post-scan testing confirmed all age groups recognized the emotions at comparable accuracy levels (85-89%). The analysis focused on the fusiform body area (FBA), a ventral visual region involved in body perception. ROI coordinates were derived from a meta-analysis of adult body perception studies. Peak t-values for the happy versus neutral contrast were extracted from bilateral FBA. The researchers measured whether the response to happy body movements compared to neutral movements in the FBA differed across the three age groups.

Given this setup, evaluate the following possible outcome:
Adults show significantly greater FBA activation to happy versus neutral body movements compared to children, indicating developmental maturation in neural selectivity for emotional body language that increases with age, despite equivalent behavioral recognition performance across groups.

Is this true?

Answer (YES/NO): NO